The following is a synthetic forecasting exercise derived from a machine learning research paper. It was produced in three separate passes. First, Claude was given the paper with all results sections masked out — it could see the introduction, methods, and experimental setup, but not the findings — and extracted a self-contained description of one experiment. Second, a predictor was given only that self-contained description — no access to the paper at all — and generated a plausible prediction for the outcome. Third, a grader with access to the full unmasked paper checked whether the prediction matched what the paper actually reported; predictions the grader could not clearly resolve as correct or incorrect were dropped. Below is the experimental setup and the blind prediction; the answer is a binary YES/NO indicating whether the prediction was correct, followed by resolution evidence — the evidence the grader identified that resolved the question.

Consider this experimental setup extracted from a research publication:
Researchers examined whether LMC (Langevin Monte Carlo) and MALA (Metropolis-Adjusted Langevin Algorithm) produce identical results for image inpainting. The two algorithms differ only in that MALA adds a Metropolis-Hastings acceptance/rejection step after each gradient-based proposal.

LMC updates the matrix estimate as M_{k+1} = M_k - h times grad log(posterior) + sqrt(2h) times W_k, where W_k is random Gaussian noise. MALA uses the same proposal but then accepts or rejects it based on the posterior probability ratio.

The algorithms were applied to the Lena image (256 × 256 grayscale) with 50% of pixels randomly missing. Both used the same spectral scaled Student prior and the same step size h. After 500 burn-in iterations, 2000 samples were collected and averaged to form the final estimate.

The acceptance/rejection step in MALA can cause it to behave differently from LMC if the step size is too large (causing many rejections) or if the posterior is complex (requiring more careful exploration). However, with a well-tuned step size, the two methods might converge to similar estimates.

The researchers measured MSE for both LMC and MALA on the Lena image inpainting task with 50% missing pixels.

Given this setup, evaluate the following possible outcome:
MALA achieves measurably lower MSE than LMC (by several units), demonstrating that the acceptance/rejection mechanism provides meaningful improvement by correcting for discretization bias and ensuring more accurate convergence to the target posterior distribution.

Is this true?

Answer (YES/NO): NO